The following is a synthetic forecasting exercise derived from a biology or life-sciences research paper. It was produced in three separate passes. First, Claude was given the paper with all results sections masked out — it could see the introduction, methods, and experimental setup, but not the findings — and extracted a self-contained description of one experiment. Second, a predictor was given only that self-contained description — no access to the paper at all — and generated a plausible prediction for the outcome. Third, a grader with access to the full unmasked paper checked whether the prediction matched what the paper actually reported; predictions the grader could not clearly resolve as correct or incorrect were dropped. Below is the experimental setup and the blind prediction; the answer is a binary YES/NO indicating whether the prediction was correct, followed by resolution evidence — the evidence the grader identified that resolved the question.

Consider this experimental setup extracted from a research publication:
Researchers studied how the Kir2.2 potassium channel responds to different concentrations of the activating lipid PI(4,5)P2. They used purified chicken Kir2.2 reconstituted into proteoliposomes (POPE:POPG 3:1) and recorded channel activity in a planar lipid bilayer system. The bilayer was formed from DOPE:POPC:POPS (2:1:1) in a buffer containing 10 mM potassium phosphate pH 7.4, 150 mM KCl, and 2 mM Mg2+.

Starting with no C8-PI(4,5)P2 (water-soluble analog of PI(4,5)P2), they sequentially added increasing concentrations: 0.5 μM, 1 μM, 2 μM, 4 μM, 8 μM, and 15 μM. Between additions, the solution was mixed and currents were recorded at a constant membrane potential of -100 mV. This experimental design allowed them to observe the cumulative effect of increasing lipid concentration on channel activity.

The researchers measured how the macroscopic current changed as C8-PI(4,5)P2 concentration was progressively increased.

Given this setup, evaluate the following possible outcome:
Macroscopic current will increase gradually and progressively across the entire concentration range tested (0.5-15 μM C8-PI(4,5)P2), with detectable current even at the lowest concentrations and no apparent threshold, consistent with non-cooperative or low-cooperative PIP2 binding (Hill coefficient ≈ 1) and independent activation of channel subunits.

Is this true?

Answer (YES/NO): NO